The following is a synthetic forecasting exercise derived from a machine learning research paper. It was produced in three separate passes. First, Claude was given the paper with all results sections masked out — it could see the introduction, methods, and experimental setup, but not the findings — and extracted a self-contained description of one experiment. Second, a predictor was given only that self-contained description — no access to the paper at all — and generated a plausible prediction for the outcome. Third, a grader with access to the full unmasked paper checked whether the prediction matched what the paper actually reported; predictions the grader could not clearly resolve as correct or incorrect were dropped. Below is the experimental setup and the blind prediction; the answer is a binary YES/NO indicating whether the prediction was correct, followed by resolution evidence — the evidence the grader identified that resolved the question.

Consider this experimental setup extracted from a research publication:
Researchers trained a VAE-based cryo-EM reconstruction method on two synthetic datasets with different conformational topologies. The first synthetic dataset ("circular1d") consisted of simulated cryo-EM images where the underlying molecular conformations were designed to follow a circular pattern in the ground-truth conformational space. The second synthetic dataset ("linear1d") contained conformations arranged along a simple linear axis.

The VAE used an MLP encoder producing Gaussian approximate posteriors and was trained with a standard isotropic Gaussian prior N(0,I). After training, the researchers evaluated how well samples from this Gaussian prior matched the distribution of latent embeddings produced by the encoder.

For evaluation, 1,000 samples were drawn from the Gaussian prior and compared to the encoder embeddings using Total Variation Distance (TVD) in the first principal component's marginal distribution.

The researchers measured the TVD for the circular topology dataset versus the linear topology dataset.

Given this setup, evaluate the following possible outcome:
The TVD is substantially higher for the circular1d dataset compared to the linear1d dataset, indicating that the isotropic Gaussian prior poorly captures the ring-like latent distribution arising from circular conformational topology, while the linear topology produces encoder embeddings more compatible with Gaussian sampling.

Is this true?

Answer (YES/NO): NO